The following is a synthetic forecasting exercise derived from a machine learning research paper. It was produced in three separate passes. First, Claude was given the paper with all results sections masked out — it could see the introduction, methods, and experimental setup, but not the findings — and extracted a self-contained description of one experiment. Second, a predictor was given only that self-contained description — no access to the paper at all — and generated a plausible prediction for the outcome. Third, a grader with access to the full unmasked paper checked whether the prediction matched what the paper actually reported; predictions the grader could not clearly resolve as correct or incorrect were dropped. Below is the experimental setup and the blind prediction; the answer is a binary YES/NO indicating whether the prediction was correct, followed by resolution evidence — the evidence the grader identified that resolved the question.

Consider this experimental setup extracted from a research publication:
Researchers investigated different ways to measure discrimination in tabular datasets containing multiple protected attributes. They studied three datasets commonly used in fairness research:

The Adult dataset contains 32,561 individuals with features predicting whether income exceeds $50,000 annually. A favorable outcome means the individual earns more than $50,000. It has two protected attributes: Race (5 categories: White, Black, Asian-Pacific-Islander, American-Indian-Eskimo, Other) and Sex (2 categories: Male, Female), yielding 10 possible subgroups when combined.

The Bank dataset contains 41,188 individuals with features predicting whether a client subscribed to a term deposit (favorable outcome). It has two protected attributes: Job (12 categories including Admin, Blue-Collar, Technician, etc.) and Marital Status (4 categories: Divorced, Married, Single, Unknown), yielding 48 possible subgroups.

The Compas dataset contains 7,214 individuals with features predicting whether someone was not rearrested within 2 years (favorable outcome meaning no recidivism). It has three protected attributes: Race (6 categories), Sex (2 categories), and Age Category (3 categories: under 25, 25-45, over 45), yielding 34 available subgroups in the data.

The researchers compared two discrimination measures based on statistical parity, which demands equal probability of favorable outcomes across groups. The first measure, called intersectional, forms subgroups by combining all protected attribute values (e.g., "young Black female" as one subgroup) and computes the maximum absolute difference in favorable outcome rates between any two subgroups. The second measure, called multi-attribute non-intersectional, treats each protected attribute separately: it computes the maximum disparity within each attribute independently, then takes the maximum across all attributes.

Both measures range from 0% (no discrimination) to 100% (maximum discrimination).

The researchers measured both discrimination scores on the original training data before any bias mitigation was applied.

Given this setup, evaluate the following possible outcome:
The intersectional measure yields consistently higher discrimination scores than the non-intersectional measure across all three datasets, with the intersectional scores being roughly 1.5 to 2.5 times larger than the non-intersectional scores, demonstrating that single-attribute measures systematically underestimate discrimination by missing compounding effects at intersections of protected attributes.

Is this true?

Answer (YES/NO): NO